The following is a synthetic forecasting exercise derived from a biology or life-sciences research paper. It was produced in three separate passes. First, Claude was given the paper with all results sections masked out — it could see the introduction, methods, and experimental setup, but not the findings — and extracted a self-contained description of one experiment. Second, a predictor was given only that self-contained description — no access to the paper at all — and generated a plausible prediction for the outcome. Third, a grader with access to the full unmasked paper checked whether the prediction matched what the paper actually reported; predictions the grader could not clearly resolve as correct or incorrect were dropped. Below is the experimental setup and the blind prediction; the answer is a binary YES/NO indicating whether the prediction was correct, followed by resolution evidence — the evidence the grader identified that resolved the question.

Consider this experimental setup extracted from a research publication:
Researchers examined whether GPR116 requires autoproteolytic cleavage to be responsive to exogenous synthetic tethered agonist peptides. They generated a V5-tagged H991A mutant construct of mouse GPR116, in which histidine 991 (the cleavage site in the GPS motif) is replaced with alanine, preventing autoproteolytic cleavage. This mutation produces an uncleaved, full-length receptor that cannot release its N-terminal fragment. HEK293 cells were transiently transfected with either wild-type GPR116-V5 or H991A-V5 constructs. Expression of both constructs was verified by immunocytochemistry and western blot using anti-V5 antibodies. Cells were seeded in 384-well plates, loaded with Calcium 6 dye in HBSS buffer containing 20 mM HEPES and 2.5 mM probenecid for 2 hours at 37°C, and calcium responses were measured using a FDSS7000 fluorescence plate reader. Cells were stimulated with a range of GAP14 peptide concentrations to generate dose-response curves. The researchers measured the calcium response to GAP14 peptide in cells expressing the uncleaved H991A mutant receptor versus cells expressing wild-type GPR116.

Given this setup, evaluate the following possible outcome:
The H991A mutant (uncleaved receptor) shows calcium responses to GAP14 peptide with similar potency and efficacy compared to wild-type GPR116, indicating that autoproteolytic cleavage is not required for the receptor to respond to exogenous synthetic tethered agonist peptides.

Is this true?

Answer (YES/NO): YES